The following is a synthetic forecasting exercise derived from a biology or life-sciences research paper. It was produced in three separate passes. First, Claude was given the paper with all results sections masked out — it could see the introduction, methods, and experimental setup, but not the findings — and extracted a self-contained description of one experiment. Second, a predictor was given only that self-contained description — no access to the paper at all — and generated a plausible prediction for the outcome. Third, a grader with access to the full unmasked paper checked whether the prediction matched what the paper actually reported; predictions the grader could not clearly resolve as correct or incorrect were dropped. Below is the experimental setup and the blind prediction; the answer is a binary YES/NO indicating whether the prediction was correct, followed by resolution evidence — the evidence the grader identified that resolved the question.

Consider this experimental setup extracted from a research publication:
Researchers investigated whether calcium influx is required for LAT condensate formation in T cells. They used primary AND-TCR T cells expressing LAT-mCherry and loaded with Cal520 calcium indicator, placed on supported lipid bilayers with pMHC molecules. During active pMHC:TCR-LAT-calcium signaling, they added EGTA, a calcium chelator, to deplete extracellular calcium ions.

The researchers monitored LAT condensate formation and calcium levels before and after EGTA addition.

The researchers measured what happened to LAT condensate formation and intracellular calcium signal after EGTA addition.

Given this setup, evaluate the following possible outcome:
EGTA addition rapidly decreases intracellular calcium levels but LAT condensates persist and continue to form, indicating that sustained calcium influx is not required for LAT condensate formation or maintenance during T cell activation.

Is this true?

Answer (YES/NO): YES